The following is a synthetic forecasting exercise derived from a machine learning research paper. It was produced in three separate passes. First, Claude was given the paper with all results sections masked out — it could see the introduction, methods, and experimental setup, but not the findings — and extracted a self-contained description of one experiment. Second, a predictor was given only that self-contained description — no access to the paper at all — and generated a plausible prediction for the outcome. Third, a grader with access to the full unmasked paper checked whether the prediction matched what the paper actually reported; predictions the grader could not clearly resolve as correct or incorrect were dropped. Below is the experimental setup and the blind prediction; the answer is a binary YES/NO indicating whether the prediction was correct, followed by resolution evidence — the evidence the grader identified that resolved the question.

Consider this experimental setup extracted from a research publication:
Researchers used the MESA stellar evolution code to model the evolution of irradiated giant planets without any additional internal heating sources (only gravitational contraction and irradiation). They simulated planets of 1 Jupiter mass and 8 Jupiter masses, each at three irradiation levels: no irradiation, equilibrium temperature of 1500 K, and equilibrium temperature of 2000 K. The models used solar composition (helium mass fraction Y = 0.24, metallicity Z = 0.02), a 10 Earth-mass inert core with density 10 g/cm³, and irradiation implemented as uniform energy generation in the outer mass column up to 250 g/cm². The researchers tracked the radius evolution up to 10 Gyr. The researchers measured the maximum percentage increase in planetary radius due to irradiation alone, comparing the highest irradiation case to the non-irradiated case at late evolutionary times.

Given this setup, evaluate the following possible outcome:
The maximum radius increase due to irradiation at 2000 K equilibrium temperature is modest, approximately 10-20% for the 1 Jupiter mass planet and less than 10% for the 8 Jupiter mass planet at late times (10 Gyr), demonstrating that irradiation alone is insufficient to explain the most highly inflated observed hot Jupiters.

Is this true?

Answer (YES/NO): NO